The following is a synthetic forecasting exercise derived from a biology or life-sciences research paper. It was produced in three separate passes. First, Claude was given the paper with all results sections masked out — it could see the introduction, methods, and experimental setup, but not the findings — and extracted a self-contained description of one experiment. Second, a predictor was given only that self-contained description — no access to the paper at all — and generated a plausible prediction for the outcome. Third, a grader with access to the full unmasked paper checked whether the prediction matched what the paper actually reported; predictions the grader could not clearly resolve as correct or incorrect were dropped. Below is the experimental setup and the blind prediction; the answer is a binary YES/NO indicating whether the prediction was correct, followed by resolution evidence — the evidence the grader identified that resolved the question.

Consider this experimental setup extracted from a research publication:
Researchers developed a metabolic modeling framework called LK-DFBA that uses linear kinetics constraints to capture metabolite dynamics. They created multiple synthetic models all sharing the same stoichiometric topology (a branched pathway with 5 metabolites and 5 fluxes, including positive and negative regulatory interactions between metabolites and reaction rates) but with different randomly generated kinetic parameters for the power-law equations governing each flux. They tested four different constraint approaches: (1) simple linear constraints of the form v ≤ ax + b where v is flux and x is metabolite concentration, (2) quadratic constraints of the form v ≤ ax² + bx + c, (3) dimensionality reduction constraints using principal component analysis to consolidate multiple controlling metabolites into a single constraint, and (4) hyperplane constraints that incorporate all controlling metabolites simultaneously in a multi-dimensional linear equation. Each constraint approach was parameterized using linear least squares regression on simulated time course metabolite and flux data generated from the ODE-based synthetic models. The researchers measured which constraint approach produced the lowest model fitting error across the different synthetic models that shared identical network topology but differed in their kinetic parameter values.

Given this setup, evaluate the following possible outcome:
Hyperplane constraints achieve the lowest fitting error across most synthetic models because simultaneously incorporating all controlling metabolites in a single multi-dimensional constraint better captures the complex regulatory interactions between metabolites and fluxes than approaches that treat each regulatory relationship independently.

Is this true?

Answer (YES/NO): NO